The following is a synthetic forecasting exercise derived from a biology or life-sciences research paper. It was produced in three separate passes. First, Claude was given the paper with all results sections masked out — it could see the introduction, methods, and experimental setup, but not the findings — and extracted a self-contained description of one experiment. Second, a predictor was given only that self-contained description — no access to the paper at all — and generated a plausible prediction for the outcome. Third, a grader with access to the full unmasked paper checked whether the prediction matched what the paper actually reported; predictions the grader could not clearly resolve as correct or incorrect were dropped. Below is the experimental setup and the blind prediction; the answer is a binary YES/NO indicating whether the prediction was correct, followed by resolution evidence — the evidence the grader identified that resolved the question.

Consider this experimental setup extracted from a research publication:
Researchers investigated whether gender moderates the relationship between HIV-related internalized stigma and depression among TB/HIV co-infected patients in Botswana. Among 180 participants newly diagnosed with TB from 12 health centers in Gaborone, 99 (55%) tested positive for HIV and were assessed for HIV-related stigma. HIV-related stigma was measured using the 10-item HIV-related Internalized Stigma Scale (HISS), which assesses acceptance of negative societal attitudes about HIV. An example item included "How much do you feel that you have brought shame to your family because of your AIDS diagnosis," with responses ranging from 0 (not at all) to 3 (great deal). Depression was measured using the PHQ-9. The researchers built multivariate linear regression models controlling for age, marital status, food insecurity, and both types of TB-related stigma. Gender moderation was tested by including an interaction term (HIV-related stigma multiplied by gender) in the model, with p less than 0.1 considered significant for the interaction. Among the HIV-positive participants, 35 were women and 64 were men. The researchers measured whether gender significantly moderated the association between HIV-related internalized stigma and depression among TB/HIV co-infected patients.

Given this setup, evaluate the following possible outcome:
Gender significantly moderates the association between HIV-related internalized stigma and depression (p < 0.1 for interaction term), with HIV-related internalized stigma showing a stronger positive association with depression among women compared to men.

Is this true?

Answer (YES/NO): NO